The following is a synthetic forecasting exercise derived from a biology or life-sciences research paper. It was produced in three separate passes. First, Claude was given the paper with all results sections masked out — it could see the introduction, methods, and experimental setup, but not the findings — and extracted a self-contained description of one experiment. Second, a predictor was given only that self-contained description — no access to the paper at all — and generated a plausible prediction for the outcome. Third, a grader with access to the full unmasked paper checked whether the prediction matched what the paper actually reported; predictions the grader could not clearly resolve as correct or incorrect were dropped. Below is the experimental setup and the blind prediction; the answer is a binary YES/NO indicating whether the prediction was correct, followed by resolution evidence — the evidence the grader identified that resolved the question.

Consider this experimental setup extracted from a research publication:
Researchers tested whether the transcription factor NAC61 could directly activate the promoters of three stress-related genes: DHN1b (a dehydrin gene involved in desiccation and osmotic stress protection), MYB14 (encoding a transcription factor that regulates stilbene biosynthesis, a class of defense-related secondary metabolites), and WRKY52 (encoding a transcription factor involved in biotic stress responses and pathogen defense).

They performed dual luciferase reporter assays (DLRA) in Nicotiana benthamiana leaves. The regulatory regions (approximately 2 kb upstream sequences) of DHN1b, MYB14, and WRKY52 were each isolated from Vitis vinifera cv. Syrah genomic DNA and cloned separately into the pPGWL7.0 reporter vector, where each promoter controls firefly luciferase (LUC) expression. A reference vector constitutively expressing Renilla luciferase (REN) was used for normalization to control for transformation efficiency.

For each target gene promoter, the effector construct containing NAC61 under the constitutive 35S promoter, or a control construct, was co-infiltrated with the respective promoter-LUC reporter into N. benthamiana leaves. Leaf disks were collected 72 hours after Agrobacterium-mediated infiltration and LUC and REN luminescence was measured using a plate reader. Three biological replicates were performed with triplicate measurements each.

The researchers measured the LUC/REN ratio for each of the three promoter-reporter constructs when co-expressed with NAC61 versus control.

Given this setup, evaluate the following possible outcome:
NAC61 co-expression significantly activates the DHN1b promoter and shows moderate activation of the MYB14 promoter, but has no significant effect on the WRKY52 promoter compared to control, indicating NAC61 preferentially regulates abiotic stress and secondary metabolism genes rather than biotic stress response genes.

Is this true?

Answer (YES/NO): NO